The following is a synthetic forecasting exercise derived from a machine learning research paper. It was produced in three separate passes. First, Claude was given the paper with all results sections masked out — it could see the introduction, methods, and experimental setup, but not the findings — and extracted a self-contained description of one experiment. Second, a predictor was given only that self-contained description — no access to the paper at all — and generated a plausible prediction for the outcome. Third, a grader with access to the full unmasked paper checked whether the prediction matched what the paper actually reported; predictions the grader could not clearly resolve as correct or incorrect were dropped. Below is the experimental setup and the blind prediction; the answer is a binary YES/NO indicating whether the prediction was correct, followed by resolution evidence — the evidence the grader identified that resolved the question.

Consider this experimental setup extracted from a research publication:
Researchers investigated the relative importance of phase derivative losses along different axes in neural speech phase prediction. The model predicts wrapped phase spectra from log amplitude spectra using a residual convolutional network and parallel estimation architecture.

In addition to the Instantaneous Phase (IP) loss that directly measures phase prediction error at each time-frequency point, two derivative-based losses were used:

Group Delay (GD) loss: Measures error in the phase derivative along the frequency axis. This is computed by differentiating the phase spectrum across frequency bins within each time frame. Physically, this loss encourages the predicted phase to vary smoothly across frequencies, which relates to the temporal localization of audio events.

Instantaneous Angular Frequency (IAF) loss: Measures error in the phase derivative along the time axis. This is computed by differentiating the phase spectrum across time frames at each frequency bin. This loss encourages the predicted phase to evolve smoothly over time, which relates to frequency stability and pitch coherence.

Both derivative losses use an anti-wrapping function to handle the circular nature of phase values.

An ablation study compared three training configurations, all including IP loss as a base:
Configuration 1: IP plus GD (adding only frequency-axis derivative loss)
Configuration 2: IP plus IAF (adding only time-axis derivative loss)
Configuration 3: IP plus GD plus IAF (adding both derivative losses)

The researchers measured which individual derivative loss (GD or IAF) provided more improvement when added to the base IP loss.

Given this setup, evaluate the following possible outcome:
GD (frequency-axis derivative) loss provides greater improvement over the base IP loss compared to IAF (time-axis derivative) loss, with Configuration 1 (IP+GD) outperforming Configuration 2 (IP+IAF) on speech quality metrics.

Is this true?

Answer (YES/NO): NO